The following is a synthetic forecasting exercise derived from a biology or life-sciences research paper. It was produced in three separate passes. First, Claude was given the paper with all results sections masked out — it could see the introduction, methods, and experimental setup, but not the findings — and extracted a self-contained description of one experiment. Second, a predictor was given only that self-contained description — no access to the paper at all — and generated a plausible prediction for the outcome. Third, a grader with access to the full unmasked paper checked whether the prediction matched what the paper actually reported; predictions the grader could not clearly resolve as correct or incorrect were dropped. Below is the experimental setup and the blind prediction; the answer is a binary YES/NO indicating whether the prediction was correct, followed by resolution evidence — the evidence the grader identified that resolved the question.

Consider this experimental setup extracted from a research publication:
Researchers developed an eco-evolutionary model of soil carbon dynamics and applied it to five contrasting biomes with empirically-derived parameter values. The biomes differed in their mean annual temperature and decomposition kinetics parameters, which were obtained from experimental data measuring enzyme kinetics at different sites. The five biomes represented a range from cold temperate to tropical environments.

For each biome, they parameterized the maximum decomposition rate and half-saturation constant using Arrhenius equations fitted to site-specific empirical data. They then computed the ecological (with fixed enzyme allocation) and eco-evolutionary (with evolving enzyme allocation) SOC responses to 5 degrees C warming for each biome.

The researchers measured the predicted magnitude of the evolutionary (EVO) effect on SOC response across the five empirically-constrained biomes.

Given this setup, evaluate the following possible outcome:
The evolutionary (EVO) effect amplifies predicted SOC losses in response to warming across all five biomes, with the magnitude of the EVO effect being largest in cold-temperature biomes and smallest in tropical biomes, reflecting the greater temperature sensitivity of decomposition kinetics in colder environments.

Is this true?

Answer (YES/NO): NO